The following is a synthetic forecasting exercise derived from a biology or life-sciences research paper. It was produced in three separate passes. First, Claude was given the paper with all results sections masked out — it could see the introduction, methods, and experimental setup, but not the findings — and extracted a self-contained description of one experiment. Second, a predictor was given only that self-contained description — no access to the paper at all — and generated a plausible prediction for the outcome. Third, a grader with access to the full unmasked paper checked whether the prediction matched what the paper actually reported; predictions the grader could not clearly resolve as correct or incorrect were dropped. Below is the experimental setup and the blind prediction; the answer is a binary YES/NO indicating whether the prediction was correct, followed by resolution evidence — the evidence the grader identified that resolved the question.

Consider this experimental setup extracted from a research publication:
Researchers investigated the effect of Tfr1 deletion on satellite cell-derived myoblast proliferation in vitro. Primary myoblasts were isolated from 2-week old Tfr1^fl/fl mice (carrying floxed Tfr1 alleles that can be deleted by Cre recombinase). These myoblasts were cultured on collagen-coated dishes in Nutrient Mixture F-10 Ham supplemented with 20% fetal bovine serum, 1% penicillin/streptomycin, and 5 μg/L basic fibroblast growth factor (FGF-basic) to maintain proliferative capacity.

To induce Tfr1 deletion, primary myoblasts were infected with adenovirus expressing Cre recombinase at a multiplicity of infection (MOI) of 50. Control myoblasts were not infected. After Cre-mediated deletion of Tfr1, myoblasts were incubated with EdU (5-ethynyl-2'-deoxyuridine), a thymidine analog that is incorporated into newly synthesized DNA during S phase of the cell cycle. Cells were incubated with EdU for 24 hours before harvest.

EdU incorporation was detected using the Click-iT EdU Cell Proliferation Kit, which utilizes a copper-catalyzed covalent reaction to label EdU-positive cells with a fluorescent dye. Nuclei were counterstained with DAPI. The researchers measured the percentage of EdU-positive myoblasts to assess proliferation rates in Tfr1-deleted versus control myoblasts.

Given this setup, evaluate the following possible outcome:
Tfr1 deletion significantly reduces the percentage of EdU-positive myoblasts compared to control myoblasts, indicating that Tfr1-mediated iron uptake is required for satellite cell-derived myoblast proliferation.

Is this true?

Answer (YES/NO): YES